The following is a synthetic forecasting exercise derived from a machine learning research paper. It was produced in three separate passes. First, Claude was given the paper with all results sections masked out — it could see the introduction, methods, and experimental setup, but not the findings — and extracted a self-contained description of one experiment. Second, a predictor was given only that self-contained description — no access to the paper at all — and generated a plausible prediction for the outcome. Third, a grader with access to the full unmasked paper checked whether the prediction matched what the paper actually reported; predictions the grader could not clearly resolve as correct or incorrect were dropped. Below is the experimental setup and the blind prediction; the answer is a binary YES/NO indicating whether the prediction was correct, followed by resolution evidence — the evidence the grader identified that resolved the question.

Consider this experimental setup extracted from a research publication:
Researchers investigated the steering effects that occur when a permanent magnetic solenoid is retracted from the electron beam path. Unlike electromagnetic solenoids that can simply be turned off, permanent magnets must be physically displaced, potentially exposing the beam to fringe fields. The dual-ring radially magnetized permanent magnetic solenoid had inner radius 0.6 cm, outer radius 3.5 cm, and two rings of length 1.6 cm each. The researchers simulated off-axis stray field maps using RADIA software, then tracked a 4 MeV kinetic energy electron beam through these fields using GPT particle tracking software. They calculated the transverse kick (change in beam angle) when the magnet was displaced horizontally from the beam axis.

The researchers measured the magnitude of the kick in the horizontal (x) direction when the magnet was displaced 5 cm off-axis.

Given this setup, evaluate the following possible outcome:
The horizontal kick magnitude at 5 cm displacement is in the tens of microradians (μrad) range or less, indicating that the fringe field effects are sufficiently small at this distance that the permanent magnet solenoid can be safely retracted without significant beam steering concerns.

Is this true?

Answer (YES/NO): NO